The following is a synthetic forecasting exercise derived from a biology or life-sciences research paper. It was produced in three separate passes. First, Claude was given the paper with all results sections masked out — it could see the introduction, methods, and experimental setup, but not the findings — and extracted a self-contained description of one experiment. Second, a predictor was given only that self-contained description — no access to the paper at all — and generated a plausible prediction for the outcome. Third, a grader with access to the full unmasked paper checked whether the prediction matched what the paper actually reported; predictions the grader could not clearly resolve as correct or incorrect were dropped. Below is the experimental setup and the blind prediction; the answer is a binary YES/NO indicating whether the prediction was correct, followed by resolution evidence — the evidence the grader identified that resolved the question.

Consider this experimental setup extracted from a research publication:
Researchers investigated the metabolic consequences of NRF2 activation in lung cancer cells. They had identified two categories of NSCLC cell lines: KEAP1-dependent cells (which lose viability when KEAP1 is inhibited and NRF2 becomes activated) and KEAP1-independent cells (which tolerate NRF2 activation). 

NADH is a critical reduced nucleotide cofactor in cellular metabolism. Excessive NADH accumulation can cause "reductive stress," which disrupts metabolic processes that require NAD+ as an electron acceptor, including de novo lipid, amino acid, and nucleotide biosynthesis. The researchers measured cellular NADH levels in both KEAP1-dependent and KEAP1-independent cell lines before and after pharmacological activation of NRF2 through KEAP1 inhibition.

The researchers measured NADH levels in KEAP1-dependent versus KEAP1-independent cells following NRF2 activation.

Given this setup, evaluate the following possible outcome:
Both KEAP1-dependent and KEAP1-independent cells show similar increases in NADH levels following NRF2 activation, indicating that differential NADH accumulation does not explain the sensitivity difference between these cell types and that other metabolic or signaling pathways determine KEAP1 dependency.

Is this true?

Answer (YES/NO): NO